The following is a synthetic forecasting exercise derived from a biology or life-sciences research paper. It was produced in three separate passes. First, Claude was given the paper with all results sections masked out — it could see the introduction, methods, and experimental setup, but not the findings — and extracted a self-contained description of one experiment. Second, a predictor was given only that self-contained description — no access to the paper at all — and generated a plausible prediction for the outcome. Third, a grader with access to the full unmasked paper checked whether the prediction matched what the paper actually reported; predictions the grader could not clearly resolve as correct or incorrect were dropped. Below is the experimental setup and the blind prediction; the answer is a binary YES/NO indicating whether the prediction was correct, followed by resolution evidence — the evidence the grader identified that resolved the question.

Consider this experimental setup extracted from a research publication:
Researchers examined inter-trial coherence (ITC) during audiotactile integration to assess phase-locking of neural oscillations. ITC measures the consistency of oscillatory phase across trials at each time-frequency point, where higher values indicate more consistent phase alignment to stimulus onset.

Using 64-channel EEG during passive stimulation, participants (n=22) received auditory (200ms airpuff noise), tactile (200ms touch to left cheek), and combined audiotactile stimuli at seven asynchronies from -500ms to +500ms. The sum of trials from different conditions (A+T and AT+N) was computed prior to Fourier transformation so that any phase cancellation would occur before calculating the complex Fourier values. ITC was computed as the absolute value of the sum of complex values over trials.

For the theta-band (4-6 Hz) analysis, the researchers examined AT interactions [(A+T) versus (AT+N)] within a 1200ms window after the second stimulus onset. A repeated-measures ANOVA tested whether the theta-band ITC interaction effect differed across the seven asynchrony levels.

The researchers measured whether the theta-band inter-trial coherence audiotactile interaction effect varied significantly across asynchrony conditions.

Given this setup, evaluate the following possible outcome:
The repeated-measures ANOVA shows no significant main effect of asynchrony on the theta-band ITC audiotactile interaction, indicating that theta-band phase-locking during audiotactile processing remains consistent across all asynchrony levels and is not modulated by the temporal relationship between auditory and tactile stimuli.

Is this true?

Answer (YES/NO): NO